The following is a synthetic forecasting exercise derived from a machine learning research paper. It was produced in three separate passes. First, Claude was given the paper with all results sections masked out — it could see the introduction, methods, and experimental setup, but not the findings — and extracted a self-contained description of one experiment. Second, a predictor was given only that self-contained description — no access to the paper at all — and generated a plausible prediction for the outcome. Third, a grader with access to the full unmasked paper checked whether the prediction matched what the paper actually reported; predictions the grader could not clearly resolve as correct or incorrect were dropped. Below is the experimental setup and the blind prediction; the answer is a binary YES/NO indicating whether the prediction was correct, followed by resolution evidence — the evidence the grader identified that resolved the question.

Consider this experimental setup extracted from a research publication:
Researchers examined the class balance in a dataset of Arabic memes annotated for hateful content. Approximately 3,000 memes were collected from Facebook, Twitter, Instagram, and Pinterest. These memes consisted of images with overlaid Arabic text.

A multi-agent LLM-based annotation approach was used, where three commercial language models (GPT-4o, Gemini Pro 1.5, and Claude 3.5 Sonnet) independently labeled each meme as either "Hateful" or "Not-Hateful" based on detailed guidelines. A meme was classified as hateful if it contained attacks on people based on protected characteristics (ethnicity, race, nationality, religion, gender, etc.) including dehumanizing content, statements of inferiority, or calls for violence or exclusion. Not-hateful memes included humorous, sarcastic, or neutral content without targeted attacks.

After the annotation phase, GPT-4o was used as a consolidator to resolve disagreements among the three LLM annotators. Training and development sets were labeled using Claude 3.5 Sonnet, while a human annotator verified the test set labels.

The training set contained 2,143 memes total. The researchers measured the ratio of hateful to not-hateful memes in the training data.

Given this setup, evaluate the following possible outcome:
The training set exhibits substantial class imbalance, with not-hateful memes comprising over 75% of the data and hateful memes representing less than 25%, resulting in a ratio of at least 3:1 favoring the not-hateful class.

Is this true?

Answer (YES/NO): YES